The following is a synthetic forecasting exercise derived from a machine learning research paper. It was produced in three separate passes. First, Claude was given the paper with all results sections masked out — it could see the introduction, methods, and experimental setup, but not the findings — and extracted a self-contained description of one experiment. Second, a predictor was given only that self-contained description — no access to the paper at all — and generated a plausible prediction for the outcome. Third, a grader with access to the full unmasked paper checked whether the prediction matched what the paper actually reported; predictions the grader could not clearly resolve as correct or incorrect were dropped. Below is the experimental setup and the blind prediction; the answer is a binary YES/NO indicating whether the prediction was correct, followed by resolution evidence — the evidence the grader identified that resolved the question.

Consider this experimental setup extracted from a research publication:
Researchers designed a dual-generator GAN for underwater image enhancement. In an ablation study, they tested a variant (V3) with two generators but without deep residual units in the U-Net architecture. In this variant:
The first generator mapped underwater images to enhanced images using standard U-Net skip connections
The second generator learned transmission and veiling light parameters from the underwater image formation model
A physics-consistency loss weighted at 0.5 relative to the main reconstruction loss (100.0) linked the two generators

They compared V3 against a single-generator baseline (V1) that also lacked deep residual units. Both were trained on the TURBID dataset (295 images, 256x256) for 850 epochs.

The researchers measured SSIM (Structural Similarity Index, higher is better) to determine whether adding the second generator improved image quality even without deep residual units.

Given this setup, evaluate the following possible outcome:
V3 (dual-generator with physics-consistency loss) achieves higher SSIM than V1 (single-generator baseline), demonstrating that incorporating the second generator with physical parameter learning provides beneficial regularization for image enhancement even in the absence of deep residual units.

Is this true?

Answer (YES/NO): NO